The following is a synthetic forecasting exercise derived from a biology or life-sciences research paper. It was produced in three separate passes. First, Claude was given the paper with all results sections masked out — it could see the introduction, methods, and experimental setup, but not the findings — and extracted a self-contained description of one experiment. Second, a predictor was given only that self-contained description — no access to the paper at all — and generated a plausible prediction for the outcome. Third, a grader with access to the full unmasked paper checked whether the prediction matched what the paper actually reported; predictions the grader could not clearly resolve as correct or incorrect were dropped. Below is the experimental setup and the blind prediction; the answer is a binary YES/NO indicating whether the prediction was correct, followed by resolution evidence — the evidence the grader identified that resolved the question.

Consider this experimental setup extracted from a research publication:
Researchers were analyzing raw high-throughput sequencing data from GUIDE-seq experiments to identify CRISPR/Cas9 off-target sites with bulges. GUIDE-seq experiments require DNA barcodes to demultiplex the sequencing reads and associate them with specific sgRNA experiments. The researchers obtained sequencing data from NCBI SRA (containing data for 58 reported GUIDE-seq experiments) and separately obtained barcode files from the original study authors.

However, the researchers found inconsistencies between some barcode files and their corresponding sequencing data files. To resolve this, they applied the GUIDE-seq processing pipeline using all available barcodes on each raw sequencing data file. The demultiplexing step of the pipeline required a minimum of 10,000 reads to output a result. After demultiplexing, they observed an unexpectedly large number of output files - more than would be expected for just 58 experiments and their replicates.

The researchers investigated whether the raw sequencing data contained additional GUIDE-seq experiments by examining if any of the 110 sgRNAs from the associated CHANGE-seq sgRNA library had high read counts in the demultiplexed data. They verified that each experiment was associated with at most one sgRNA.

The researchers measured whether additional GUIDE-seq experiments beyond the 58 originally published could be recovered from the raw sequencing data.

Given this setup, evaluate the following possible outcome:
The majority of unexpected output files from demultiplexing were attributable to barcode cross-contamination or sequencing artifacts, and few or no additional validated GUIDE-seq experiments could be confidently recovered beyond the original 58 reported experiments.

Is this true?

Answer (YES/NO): NO